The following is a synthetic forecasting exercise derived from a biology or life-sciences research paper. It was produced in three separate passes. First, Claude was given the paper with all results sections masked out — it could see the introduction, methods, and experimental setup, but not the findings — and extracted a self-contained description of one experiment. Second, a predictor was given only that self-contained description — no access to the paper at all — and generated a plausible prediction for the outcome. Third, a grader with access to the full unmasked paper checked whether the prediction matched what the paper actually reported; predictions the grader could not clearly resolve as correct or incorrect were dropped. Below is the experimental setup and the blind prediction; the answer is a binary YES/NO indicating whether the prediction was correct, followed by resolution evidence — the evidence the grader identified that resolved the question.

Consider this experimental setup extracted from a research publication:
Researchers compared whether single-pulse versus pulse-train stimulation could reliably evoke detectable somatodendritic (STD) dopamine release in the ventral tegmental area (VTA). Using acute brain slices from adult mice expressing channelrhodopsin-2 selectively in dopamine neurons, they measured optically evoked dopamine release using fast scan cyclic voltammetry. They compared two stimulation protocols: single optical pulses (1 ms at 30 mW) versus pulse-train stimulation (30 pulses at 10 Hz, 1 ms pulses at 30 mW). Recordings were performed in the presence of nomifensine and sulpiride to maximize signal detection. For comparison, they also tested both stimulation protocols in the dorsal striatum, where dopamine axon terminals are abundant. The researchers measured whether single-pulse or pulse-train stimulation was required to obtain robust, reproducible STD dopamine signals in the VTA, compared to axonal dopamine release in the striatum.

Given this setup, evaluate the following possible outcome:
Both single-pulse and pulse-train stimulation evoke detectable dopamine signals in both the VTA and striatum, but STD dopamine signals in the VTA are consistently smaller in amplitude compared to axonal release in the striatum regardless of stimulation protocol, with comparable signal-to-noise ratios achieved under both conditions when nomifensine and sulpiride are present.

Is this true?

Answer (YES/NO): NO